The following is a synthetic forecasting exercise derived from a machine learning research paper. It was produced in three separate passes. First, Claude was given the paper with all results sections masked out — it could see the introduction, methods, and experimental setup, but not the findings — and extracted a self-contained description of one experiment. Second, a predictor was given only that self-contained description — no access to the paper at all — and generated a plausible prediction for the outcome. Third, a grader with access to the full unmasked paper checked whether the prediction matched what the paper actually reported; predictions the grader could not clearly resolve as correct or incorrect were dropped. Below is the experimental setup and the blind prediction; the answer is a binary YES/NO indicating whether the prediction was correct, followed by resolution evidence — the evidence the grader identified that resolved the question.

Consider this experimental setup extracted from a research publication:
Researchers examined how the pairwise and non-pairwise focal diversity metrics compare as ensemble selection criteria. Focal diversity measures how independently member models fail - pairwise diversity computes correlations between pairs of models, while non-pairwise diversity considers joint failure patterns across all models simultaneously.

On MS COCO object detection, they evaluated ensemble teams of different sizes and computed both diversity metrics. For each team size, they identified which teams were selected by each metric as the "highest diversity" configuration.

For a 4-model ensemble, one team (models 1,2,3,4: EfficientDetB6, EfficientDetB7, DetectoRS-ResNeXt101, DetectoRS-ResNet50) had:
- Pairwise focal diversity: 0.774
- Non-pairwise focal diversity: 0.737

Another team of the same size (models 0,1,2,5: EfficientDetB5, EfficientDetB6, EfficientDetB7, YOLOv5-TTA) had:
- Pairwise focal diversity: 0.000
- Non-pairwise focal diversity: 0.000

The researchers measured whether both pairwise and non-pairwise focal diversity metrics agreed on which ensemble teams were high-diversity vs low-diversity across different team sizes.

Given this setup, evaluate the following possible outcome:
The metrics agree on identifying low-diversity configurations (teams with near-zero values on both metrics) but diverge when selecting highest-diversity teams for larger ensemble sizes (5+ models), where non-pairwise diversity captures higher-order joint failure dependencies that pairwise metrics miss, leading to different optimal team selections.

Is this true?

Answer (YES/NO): NO